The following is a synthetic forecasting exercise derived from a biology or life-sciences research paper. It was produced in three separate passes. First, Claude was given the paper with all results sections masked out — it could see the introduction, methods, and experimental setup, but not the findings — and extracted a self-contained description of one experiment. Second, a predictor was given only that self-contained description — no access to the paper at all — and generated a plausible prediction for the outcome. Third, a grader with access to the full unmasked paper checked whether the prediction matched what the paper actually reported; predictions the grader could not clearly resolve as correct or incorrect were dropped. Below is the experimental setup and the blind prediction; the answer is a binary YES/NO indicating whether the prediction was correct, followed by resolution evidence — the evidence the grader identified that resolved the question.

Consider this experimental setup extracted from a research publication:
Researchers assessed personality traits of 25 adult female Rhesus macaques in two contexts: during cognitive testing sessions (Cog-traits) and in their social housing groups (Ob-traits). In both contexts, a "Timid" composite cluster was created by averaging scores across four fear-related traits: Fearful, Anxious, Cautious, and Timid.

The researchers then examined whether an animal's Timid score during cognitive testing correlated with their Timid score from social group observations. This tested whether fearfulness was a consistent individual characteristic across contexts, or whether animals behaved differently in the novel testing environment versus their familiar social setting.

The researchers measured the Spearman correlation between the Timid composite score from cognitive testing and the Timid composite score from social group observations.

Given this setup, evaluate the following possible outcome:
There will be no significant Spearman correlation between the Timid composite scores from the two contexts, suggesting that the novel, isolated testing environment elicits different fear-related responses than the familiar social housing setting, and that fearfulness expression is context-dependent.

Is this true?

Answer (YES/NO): NO